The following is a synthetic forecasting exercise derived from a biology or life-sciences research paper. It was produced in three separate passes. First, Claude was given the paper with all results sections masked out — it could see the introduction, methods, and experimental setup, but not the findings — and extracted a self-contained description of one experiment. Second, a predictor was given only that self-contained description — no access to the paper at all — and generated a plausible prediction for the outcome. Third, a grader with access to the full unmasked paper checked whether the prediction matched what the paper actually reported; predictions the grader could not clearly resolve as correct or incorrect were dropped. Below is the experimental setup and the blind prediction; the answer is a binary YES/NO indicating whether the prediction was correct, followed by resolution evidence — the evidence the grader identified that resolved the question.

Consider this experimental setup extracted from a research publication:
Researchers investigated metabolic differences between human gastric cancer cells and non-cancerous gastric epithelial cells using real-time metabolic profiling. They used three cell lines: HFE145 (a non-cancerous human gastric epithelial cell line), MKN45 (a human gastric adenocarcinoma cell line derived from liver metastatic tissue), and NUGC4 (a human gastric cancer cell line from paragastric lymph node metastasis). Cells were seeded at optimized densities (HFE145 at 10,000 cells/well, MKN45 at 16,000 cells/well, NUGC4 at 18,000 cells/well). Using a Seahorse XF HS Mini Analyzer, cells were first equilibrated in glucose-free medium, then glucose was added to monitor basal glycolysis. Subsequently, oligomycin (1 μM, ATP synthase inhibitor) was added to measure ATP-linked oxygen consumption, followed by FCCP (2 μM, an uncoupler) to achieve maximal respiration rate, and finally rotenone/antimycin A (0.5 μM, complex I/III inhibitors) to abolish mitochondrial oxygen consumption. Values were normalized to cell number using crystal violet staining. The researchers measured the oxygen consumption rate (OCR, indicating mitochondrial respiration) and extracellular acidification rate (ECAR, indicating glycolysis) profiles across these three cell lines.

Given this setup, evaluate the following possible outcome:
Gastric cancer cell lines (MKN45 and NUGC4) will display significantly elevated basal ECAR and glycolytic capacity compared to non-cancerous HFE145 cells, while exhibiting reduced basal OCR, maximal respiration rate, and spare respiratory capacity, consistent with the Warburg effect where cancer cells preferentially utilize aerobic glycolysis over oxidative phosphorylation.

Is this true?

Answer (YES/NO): NO